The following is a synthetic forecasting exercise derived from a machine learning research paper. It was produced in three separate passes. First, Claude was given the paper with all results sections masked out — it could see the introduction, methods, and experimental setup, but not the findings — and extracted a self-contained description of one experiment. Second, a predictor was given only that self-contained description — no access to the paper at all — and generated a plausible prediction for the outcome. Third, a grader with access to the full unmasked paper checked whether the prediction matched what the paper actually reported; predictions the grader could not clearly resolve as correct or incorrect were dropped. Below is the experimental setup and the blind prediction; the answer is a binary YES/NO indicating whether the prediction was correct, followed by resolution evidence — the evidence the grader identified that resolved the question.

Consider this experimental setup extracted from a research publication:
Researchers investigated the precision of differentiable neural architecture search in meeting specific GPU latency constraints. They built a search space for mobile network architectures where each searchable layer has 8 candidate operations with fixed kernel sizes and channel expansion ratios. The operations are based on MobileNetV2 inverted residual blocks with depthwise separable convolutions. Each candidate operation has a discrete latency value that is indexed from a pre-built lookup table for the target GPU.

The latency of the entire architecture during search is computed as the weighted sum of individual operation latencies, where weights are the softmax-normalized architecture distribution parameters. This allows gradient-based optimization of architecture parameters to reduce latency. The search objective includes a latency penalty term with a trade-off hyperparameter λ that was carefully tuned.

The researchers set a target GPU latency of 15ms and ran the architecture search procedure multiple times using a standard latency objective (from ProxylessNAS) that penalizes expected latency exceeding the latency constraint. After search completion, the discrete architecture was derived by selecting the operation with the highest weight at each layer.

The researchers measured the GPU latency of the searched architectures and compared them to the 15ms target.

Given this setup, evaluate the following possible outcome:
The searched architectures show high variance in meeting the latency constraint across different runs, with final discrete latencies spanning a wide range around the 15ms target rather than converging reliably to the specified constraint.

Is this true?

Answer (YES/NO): NO